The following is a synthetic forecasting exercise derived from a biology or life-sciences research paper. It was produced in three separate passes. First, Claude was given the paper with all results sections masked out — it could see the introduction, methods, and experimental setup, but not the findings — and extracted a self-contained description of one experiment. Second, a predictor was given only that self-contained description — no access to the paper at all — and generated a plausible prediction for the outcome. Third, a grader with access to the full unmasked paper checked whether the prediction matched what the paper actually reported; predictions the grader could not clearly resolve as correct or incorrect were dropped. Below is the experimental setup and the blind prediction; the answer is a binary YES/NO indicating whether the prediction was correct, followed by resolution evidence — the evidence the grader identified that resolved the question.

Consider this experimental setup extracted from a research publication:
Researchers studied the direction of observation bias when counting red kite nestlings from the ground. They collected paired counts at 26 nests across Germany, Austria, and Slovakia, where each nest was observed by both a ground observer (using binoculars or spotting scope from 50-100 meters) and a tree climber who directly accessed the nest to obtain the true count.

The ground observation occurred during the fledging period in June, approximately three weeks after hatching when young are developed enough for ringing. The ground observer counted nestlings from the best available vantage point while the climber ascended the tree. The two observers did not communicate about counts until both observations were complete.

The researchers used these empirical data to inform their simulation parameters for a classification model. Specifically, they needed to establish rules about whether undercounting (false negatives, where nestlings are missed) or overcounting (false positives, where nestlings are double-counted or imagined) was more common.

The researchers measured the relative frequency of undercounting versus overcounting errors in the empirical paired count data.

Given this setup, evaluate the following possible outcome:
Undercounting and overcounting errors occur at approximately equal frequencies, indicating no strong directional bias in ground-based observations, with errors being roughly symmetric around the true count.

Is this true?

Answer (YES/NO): NO